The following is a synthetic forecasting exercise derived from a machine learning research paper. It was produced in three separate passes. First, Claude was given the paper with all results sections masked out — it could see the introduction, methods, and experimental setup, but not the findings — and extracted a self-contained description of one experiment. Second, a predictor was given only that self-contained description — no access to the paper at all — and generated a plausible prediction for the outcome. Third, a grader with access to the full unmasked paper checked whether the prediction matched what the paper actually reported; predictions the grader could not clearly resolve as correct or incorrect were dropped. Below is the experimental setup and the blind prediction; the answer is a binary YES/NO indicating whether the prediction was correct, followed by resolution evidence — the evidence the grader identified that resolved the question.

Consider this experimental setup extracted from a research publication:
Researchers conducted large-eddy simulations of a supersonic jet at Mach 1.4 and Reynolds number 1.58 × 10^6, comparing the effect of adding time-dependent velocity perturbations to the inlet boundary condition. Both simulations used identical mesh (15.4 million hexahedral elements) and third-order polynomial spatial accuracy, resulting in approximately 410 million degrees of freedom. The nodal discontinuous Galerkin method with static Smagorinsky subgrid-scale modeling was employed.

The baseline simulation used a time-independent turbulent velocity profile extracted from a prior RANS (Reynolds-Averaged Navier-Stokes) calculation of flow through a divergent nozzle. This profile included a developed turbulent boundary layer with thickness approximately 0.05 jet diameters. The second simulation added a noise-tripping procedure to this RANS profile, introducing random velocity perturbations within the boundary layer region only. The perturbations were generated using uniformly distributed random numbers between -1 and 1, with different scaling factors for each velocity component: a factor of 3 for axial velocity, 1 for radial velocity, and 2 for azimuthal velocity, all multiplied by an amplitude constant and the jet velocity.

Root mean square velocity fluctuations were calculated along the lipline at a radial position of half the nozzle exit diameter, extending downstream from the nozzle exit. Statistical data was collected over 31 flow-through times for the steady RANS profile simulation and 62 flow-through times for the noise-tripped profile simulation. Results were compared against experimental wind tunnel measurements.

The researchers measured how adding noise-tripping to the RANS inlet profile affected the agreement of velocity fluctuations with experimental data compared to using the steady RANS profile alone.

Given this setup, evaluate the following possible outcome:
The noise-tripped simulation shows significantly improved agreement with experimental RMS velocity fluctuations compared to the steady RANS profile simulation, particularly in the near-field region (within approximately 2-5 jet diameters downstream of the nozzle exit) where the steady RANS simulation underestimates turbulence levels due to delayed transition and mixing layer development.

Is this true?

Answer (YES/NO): NO